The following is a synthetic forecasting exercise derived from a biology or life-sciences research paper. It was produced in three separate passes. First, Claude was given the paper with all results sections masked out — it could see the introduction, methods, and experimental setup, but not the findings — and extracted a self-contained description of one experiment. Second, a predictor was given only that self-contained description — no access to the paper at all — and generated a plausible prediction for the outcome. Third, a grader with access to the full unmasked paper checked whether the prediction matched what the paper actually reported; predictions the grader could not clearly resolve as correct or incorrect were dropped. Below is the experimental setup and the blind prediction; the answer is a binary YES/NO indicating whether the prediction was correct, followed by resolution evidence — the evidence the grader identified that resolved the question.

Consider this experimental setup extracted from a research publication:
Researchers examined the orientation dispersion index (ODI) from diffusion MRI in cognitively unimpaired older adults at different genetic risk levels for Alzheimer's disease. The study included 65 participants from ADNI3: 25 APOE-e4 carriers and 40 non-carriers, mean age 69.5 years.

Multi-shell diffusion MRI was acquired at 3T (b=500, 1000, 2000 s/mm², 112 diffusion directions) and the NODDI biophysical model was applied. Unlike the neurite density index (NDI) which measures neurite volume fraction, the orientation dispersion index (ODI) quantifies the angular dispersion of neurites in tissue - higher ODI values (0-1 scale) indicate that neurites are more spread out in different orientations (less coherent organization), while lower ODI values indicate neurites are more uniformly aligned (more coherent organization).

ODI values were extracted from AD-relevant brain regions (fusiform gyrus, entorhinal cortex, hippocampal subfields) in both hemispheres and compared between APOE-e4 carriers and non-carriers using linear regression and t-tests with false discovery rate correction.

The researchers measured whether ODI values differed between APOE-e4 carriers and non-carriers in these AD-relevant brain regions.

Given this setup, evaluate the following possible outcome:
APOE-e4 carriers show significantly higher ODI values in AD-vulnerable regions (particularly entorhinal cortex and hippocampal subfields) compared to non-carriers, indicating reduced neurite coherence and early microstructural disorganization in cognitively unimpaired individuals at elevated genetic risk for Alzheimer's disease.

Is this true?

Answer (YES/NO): NO